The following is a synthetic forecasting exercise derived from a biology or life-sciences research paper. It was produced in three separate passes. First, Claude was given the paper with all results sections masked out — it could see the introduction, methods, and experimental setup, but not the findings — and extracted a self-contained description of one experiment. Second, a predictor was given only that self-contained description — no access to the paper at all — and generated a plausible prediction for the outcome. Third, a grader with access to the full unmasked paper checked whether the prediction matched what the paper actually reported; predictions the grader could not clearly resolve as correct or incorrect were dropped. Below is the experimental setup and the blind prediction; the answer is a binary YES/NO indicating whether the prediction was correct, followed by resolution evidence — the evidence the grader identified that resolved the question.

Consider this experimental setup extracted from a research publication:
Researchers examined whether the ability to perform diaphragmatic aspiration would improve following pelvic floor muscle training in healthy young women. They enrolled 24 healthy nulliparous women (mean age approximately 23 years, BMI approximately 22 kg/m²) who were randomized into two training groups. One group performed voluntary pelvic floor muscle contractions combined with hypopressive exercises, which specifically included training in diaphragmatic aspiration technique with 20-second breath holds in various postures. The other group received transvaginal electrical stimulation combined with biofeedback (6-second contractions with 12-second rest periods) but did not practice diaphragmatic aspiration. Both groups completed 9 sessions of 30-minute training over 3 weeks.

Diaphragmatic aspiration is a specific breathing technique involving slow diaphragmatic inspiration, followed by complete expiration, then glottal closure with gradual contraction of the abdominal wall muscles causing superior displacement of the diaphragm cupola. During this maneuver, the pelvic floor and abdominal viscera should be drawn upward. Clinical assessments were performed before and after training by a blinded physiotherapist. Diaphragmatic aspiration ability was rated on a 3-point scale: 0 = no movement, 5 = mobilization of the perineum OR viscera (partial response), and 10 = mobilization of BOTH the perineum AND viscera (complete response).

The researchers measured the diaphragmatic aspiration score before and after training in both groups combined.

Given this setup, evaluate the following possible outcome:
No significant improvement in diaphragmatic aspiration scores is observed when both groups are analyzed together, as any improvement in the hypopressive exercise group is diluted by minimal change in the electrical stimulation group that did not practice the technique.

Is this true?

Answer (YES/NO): NO